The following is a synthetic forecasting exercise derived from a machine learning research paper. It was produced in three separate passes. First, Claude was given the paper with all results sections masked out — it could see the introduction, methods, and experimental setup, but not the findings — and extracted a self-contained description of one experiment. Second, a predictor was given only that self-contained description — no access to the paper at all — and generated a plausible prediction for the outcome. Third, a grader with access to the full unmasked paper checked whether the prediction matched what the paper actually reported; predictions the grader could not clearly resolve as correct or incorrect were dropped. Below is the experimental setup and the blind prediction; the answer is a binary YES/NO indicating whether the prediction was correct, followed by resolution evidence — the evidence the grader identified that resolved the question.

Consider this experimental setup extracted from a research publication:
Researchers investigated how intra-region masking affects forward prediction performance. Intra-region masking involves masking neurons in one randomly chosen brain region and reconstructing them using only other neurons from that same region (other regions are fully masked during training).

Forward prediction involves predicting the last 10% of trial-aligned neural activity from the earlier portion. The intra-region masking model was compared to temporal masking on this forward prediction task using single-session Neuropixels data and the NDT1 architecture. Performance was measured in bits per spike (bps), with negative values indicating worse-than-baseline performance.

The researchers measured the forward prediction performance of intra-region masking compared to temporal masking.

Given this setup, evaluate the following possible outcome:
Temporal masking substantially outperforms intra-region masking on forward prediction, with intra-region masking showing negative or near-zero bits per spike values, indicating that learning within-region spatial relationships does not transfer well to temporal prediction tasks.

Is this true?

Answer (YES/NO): YES